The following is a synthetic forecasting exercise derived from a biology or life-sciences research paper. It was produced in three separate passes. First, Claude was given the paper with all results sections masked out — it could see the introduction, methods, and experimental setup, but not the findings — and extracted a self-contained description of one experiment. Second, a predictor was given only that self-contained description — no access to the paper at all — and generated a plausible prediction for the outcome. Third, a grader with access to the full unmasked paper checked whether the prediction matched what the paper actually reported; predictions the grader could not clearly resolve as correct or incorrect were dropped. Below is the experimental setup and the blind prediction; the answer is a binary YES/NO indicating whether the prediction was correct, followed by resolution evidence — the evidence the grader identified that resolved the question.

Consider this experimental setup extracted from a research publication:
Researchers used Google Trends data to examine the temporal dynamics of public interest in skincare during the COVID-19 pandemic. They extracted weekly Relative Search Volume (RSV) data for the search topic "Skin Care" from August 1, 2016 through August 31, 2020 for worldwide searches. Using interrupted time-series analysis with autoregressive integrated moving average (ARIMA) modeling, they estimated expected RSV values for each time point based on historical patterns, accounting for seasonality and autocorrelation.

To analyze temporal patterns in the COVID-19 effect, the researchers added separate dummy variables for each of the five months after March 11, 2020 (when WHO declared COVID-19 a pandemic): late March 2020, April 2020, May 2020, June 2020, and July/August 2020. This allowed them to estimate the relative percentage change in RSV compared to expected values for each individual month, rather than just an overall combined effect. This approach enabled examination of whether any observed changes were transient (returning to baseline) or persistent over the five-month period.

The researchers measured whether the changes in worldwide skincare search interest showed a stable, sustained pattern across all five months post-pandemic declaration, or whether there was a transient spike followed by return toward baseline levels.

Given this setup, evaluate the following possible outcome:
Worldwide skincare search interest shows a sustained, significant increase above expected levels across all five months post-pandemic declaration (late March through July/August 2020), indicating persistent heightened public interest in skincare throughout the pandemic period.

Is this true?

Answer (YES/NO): YES